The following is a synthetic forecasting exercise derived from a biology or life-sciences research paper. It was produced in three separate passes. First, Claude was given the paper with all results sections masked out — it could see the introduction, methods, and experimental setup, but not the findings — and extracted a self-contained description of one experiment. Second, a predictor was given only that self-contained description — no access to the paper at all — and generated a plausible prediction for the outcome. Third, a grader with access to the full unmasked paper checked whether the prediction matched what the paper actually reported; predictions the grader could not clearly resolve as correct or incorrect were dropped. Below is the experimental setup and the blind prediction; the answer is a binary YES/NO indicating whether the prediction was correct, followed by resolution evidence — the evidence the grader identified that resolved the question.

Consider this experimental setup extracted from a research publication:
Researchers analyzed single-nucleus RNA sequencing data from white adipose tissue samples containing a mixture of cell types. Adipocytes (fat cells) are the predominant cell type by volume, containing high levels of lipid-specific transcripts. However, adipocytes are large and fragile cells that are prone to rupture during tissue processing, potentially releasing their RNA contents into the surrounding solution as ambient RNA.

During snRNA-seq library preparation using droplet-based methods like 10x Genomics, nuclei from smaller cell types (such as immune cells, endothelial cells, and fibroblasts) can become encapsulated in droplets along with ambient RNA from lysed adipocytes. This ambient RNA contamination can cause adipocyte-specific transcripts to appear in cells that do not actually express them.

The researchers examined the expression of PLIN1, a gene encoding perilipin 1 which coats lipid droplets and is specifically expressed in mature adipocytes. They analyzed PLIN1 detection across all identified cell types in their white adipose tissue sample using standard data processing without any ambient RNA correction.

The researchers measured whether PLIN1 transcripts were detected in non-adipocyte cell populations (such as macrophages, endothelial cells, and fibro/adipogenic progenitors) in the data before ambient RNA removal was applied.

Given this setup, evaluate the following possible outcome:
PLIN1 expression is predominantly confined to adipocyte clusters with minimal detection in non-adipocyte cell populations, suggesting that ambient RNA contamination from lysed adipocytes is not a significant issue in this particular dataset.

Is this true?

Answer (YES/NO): NO